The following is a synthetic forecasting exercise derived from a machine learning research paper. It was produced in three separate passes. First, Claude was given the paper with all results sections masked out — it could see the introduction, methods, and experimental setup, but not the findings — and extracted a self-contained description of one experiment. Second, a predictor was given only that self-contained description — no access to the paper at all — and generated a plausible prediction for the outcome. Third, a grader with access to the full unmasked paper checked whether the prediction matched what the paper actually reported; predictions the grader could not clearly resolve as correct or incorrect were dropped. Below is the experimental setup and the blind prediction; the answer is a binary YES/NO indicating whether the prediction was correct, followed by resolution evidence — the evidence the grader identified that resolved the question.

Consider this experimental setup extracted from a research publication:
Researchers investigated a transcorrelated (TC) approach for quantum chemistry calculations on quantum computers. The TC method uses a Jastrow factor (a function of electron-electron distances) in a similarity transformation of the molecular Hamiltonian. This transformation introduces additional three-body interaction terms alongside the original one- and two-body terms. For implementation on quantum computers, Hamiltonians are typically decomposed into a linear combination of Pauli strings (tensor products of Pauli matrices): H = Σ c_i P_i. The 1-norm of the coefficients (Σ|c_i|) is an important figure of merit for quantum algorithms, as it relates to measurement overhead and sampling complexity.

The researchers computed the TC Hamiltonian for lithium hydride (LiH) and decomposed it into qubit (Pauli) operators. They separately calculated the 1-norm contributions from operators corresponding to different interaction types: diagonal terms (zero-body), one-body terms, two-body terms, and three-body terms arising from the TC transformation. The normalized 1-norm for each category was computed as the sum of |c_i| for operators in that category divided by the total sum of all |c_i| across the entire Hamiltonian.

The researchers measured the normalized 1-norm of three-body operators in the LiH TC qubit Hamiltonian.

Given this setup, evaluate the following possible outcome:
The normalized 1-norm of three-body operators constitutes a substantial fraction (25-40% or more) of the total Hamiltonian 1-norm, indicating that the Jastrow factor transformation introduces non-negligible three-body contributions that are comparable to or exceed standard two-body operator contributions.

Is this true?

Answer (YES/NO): NO